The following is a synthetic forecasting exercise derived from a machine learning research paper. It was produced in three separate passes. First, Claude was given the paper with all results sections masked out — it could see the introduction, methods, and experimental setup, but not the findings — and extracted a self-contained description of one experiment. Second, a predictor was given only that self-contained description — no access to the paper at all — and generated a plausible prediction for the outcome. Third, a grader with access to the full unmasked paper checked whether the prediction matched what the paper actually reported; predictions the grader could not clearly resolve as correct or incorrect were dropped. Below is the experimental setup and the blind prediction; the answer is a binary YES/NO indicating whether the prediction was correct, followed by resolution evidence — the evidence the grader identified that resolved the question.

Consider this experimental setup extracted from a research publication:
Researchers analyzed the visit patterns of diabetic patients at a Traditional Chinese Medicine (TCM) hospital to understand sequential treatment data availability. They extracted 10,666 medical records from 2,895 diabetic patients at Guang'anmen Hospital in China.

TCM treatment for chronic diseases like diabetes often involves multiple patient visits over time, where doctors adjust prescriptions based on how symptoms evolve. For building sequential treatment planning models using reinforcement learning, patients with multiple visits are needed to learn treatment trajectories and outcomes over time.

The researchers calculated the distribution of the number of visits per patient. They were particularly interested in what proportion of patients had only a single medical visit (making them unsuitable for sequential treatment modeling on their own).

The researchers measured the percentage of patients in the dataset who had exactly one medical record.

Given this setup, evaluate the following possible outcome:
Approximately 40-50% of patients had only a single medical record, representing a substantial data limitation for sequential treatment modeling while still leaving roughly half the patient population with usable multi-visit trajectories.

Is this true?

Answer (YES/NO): YES